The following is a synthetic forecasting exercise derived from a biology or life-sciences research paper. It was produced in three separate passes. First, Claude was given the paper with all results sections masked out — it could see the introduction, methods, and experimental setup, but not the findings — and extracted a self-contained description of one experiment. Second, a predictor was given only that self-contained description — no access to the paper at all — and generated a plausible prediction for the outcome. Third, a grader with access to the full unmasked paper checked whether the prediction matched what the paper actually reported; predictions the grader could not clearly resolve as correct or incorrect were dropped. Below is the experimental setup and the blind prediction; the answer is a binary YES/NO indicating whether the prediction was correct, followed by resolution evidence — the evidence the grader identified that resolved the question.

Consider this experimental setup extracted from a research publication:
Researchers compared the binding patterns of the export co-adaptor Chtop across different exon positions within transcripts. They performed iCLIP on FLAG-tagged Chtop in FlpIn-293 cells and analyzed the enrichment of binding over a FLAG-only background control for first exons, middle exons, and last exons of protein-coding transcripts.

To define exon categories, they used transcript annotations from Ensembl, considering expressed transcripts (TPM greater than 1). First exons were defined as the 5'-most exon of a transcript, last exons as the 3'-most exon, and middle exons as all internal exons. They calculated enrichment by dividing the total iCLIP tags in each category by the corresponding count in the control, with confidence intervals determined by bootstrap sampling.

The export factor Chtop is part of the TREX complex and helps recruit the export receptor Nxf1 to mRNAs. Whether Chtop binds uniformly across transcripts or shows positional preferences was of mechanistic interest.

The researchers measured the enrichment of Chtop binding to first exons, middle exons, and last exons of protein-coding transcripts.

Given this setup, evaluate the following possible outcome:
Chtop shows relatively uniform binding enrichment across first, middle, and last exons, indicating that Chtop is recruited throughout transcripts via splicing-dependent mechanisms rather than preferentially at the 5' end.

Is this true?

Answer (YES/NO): NO